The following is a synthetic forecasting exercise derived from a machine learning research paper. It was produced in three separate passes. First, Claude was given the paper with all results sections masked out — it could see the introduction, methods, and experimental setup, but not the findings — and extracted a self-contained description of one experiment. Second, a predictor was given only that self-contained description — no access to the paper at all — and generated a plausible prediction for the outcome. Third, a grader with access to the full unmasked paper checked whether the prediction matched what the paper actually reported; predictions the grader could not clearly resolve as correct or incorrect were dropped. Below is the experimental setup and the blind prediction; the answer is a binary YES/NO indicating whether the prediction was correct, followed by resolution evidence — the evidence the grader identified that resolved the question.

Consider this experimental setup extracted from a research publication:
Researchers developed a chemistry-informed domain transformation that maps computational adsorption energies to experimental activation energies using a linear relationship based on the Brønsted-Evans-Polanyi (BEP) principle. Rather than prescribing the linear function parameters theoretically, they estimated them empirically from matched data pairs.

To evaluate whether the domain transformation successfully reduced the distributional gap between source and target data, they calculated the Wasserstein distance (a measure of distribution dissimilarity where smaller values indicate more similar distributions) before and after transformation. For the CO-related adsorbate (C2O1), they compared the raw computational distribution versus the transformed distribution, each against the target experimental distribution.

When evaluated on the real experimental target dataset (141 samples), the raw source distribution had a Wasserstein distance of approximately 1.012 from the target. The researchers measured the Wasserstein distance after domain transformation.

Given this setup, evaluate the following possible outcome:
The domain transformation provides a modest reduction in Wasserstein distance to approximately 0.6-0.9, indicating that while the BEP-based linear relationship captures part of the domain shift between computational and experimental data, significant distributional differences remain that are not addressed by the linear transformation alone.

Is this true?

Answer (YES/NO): YES